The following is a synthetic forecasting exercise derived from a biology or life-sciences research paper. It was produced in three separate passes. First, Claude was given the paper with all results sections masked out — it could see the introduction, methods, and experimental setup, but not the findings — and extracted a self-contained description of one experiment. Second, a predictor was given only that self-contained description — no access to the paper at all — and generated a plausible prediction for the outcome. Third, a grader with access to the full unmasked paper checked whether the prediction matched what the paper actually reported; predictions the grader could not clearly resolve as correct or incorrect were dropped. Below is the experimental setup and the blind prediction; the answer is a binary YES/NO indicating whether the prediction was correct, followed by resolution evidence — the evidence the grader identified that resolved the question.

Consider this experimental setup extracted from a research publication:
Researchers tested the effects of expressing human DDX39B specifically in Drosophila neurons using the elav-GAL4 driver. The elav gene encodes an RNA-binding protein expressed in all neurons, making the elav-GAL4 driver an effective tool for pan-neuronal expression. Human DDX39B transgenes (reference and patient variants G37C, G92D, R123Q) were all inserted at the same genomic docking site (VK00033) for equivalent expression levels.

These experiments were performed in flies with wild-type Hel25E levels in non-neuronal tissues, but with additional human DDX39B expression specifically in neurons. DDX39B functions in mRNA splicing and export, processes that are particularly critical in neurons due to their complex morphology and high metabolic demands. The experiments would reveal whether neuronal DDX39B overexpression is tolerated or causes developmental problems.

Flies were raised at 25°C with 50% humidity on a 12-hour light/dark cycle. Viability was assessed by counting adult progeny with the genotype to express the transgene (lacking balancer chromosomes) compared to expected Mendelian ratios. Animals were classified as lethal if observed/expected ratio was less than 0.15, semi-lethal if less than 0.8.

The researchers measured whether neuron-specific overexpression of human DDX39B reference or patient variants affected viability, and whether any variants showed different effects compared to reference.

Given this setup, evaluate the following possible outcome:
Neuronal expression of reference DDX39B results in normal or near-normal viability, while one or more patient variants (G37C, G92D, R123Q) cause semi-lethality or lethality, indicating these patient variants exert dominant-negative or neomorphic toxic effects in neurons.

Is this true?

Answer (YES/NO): NO